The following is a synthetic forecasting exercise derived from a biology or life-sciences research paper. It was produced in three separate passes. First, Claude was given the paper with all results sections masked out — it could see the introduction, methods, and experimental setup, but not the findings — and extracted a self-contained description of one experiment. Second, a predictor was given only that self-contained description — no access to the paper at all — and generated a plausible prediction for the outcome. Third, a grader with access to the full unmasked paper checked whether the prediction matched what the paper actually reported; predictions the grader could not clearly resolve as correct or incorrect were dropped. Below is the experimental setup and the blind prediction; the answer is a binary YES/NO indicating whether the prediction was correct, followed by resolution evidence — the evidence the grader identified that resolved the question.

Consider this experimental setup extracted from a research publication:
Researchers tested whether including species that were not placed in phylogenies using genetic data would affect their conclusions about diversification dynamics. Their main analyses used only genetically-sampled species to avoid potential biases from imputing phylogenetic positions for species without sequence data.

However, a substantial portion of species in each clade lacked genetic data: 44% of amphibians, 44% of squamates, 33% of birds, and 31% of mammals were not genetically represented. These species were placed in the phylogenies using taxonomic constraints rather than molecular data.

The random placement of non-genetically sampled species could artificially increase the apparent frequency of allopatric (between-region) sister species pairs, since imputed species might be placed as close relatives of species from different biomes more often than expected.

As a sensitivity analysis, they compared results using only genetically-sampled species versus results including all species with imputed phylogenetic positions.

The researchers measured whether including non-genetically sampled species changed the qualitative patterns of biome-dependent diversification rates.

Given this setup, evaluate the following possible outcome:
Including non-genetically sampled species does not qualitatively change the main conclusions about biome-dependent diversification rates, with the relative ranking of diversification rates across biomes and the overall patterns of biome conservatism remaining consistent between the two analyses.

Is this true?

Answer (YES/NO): YES